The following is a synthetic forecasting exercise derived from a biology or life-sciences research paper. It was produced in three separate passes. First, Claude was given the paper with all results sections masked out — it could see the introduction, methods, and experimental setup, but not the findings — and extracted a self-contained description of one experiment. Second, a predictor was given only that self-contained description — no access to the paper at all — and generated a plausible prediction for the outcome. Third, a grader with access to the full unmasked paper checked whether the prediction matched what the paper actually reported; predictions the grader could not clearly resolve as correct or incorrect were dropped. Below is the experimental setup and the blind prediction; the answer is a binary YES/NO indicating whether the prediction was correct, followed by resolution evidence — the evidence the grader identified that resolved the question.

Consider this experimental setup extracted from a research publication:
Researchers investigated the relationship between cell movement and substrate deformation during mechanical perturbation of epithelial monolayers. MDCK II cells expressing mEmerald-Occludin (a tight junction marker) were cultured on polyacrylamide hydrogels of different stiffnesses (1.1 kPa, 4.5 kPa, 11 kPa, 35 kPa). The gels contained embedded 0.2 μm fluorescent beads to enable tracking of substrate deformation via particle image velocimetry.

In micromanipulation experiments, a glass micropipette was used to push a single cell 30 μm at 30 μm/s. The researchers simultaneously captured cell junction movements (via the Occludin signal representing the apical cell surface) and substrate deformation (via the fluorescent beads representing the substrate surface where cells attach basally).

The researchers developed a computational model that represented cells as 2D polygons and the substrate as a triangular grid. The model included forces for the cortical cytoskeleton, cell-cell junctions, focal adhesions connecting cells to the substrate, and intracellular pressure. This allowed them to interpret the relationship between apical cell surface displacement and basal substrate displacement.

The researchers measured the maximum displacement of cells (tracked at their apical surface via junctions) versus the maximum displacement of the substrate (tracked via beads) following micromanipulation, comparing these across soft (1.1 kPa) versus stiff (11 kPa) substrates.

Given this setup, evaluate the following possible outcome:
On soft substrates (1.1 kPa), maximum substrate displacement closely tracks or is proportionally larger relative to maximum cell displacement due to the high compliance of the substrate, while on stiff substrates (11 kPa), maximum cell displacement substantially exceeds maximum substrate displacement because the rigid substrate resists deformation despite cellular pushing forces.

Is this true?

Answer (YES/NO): NO